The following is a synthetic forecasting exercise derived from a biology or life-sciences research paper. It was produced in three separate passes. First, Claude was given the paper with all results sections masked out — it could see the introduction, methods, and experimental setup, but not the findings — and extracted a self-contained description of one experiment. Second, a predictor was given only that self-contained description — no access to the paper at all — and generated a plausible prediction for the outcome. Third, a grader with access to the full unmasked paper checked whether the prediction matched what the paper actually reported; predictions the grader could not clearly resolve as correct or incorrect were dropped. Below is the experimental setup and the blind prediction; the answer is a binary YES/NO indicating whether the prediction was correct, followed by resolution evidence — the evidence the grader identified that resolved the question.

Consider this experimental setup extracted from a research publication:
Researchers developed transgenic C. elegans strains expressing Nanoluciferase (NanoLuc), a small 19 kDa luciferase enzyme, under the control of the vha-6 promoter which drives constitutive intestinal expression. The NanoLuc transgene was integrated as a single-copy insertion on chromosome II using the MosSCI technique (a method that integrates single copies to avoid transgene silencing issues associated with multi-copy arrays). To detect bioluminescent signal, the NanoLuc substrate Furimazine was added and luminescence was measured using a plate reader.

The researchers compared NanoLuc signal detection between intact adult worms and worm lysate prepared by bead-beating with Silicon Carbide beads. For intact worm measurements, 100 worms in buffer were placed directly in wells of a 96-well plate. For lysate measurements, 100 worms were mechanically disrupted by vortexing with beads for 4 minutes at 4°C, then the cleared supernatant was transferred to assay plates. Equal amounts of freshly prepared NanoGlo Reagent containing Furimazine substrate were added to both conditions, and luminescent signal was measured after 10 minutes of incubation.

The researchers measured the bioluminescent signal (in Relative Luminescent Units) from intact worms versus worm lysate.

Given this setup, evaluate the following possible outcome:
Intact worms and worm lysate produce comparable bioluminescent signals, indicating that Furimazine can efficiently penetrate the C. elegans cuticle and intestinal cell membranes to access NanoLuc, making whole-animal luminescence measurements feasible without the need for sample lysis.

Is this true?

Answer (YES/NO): NO